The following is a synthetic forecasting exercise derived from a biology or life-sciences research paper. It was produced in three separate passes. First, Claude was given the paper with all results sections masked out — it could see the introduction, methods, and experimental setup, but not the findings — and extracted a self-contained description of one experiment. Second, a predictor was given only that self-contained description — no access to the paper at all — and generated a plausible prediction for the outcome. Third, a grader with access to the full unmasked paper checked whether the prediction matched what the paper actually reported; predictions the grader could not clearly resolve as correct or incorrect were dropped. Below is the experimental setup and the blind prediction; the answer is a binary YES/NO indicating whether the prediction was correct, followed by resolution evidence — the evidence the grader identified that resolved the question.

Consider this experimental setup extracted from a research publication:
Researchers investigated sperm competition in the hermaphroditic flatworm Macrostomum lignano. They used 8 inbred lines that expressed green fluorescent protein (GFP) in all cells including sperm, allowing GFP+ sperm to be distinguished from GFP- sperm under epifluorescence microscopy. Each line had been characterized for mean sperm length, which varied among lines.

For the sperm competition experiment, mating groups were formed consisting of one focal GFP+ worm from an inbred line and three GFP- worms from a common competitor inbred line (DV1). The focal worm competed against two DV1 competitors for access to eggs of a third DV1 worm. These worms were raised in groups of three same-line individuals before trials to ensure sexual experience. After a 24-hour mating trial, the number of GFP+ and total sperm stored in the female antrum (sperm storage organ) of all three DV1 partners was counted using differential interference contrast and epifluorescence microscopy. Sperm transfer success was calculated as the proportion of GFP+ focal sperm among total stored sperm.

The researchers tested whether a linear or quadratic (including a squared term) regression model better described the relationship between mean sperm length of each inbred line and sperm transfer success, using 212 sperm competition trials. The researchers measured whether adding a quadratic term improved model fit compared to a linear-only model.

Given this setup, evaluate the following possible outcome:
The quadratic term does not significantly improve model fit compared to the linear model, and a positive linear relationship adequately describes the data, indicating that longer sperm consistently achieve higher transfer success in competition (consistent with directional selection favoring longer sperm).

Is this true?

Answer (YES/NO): NO